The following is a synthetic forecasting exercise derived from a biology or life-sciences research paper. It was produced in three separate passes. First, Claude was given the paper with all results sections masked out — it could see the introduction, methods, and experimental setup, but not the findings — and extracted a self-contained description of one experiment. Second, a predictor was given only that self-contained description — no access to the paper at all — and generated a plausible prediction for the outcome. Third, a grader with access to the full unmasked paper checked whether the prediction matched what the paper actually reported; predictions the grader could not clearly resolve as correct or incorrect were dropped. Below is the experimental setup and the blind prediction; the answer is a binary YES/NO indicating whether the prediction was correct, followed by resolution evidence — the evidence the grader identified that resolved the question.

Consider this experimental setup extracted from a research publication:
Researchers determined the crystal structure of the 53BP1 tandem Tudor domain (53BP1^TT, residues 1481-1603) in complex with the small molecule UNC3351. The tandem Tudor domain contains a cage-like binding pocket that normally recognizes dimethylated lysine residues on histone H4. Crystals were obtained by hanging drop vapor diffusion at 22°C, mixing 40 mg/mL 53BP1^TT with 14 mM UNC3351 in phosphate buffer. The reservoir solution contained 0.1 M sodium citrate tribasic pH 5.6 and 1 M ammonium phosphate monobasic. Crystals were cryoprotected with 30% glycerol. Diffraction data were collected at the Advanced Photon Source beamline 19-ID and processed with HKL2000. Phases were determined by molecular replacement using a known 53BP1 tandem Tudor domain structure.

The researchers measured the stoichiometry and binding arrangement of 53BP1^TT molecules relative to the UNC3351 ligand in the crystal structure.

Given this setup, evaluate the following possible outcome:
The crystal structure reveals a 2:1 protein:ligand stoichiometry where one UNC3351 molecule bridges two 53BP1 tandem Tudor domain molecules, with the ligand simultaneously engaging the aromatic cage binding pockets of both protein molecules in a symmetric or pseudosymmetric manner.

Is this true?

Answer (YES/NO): NO